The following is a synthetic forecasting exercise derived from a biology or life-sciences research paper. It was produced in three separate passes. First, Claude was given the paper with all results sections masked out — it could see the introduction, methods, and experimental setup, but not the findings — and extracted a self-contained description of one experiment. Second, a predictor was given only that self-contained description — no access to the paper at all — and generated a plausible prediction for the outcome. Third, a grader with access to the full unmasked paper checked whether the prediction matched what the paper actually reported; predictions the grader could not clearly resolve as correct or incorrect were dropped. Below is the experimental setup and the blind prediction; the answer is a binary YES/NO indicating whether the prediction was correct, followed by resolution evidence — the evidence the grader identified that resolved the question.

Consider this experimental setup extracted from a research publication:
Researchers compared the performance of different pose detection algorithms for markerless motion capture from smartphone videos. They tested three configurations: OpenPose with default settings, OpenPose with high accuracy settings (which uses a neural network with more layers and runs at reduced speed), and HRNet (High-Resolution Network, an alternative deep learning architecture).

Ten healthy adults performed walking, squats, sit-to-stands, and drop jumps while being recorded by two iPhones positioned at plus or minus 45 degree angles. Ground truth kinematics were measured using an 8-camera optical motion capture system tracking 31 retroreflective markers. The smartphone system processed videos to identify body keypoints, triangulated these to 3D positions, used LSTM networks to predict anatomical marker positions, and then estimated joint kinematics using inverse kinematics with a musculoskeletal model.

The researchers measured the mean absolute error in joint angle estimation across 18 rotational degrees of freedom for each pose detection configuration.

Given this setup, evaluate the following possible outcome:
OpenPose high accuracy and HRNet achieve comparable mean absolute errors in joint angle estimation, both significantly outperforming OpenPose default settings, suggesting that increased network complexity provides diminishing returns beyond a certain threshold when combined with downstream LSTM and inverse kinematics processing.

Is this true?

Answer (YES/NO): NO